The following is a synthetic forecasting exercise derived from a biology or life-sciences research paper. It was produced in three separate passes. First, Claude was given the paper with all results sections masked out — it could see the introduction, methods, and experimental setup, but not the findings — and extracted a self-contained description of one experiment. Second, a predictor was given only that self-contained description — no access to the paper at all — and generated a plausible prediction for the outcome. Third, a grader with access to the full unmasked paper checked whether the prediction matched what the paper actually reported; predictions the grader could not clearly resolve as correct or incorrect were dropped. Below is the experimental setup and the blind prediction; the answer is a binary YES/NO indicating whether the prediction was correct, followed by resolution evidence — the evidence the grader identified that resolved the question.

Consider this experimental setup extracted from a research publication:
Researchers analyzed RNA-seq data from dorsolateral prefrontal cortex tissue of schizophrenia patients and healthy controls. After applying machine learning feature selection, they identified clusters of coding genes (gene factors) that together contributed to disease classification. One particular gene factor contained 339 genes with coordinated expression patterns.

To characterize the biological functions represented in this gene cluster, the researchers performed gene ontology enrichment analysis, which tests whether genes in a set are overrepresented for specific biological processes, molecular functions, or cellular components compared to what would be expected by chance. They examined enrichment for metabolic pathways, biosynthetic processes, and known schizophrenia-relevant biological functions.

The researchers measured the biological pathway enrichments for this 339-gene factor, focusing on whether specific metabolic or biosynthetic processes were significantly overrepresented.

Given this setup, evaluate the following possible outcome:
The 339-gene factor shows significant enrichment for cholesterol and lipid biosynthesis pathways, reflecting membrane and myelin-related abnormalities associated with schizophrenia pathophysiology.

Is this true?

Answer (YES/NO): NO